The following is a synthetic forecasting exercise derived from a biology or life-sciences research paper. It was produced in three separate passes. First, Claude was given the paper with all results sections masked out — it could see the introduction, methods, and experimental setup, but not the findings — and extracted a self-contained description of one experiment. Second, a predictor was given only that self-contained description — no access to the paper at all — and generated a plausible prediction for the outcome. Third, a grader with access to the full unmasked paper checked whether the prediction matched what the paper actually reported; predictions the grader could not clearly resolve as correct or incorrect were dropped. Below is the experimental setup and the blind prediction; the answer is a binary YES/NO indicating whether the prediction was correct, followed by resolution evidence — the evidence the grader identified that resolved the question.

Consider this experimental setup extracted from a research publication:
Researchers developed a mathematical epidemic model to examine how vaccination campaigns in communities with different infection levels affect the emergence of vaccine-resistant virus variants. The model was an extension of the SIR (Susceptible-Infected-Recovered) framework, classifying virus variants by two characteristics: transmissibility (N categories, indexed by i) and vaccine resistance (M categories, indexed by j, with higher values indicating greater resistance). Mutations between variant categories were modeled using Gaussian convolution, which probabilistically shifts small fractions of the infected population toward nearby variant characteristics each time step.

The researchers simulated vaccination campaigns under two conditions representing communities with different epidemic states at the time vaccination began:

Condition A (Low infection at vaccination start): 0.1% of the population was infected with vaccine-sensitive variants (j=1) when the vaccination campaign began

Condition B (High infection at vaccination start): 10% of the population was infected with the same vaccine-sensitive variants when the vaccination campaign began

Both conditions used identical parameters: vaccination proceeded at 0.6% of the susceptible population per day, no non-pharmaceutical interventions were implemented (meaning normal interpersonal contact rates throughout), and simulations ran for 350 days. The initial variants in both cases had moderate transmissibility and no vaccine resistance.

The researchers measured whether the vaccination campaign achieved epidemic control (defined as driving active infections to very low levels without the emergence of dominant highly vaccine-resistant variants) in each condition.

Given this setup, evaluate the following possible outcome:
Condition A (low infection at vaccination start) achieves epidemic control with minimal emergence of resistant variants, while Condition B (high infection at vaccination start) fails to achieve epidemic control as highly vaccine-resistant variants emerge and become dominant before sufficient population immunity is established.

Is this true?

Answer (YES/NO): YES